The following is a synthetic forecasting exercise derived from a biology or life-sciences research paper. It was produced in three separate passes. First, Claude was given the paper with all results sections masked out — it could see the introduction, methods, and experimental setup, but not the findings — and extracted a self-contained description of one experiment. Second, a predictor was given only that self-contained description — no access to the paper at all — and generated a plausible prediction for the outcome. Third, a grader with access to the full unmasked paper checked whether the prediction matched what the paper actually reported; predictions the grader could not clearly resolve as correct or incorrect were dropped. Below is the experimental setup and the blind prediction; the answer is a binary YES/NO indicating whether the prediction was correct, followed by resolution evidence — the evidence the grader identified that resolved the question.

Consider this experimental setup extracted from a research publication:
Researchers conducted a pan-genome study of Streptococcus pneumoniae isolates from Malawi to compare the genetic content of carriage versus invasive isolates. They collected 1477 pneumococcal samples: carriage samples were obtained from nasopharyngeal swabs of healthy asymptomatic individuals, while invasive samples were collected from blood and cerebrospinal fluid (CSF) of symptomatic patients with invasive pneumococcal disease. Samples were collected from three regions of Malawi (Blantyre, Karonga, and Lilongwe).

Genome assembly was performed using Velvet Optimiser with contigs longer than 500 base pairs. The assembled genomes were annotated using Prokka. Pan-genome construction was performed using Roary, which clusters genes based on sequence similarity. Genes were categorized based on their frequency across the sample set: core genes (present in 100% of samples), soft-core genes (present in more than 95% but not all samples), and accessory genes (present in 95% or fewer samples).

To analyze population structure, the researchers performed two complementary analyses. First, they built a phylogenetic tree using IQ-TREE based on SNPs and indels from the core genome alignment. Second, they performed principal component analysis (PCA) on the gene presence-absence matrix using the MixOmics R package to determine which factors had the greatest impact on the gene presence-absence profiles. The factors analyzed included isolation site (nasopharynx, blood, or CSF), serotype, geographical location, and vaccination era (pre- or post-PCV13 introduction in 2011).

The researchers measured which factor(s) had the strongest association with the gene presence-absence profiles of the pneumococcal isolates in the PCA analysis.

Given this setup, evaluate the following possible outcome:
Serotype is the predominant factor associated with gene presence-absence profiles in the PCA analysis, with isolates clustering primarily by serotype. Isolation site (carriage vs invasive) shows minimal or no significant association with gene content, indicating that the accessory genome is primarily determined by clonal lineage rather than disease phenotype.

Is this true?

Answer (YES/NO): YES